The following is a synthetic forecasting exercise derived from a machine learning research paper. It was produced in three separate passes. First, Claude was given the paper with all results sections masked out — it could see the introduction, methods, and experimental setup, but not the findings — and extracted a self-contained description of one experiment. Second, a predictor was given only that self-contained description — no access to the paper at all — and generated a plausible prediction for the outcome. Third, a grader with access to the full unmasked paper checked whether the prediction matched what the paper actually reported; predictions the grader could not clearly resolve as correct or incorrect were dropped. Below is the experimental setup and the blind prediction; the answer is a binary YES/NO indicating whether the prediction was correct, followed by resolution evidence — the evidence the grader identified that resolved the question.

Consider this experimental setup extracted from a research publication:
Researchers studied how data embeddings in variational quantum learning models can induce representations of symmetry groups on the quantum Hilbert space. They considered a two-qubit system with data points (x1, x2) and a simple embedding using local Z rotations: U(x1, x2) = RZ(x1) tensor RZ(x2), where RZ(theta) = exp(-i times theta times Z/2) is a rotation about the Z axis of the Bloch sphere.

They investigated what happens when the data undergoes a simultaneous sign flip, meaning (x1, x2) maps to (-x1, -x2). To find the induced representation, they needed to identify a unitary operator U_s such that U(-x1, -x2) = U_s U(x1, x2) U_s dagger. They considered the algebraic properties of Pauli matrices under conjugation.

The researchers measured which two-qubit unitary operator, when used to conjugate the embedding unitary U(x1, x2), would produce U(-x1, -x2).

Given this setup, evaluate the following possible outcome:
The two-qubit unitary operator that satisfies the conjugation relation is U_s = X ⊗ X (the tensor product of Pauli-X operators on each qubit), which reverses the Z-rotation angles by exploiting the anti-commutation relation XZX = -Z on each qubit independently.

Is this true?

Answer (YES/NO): YES